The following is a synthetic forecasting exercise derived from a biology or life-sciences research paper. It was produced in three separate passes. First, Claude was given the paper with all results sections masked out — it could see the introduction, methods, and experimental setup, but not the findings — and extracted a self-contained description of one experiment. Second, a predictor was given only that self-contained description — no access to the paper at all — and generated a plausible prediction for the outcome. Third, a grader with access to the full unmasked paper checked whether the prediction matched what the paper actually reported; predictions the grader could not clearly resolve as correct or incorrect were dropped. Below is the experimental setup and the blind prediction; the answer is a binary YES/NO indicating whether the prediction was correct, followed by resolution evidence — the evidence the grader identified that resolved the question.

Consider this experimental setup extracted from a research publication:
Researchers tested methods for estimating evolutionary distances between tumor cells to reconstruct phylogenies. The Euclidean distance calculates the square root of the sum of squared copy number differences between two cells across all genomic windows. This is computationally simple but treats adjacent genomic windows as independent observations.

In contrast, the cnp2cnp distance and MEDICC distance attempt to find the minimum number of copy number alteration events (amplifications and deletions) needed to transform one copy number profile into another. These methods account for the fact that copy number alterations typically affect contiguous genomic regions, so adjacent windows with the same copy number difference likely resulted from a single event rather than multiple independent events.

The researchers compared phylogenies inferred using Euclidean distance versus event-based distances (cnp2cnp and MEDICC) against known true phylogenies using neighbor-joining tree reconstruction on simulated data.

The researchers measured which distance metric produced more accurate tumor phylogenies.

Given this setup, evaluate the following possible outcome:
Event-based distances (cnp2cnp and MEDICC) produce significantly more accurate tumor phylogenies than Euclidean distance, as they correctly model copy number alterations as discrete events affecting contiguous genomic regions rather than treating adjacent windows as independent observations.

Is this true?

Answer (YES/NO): NO